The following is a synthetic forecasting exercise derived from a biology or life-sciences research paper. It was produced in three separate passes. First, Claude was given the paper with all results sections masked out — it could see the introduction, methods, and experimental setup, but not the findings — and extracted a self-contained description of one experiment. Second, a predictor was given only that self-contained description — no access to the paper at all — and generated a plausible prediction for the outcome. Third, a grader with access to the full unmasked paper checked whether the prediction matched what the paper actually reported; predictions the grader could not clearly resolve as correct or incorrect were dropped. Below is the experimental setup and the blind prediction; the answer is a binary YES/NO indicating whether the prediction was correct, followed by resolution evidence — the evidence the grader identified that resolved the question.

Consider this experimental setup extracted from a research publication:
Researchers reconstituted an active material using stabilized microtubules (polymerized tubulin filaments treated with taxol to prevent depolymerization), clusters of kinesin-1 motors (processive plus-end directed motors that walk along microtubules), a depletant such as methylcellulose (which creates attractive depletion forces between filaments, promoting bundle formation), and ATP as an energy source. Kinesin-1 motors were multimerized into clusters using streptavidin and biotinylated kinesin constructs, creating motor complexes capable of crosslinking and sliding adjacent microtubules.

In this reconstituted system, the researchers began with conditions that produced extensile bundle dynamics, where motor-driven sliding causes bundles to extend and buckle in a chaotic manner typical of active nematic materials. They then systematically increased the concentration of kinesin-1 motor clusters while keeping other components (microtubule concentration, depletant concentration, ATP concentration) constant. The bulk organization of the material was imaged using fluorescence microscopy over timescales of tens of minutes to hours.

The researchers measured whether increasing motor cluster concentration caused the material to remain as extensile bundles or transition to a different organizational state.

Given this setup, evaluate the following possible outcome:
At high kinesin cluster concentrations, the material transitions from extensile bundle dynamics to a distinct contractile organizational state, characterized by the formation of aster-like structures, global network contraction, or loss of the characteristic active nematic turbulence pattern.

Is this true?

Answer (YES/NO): YES